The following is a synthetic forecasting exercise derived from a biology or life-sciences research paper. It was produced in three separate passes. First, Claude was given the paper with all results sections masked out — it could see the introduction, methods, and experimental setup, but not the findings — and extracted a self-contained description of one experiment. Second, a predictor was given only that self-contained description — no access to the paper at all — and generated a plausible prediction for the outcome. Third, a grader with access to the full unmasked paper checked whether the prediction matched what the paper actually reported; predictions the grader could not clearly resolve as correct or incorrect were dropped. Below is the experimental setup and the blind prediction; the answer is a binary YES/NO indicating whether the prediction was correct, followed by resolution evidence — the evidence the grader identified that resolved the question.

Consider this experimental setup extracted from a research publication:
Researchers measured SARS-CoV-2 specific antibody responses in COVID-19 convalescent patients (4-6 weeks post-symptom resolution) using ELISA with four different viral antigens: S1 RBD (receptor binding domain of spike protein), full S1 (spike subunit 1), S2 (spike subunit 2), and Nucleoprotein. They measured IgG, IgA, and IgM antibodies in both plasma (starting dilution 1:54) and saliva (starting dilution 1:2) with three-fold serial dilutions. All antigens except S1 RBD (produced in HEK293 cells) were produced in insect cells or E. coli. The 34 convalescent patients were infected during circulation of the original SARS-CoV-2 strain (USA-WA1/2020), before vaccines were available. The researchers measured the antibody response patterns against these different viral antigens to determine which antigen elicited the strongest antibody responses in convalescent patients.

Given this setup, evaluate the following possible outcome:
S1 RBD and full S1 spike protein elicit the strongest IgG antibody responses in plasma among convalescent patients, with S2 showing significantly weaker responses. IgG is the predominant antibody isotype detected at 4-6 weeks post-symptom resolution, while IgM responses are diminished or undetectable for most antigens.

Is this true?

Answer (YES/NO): NO